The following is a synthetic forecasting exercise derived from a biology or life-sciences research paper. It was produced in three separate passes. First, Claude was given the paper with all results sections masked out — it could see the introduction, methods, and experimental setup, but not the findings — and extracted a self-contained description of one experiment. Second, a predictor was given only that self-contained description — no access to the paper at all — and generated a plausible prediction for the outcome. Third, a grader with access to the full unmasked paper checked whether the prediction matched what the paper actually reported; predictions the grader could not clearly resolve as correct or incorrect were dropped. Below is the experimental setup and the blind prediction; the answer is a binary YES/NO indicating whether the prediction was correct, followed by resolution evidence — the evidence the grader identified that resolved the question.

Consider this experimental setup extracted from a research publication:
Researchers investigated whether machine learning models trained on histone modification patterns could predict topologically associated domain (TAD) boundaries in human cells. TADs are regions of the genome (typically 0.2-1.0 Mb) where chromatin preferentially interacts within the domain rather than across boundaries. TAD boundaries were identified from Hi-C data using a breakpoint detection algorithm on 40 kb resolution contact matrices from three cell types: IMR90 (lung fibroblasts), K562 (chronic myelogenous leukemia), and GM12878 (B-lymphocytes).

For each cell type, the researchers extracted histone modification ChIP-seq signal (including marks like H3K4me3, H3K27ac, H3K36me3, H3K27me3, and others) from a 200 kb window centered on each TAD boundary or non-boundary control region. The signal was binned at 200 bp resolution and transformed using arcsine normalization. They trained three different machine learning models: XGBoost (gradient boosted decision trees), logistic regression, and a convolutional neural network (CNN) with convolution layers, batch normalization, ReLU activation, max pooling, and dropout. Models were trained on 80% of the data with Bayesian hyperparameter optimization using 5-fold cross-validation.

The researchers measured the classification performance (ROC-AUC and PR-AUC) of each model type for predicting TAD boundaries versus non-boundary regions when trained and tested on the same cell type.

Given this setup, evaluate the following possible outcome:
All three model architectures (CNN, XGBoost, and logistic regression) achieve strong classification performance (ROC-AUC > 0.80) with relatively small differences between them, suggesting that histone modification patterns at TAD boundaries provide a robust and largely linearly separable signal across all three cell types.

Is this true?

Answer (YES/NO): NO